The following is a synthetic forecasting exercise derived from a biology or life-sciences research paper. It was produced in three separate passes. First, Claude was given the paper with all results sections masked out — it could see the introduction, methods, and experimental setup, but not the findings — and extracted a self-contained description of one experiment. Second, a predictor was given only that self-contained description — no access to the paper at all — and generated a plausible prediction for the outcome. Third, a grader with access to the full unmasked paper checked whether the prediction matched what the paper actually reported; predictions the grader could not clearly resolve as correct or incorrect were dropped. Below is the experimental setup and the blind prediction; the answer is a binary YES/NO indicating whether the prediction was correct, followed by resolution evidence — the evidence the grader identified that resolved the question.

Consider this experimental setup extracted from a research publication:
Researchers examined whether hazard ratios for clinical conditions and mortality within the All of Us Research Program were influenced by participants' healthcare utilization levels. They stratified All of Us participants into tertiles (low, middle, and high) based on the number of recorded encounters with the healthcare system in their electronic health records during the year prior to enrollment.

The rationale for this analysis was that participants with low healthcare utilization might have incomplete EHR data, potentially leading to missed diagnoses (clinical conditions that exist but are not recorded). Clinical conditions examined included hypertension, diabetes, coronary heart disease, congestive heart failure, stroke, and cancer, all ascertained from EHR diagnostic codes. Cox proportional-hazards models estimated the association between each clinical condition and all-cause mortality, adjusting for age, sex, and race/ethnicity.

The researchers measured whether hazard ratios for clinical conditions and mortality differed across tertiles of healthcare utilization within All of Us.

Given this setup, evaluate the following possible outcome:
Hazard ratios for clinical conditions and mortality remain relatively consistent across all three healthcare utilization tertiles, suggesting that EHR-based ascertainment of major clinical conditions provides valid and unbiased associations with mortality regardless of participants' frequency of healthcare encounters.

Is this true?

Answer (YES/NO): NO